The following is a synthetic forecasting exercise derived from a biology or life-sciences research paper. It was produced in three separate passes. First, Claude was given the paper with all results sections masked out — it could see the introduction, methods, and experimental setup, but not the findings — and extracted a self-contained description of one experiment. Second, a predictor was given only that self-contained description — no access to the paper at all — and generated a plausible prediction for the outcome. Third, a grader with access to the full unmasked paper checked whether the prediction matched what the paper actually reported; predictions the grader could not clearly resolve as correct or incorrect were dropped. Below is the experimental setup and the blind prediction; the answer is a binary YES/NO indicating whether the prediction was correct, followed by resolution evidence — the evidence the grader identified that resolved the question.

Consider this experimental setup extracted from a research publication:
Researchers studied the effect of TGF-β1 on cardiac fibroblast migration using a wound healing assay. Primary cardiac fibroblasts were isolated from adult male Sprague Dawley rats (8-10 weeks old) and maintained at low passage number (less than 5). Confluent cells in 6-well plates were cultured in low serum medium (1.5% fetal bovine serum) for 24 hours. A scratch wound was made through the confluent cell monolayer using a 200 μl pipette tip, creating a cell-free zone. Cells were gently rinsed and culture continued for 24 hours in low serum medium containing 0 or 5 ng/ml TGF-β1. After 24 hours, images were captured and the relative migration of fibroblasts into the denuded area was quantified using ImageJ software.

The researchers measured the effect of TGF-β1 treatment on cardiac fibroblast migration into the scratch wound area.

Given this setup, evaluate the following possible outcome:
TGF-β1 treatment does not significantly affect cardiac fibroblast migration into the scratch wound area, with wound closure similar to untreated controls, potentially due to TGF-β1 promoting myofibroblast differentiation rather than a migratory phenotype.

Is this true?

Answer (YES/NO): YES